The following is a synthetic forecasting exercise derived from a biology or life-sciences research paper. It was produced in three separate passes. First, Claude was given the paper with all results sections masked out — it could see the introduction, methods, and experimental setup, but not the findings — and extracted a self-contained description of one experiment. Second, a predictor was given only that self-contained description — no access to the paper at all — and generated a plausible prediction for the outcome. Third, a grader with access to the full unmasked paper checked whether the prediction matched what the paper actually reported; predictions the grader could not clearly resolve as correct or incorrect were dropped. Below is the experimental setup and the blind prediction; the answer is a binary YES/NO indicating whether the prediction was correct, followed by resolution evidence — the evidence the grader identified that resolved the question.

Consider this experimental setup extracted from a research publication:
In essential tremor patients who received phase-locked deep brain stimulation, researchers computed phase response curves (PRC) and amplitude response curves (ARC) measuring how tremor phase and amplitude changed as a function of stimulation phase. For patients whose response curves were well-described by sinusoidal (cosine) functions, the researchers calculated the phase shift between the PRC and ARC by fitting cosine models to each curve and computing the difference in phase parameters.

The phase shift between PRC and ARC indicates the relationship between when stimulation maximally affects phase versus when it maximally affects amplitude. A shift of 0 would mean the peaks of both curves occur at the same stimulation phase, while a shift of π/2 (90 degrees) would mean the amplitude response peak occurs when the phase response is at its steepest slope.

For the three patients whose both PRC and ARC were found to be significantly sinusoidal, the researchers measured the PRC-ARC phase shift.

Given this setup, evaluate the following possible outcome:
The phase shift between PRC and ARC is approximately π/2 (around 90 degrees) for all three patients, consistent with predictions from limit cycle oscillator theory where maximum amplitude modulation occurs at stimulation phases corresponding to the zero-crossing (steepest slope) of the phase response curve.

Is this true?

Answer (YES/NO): NO